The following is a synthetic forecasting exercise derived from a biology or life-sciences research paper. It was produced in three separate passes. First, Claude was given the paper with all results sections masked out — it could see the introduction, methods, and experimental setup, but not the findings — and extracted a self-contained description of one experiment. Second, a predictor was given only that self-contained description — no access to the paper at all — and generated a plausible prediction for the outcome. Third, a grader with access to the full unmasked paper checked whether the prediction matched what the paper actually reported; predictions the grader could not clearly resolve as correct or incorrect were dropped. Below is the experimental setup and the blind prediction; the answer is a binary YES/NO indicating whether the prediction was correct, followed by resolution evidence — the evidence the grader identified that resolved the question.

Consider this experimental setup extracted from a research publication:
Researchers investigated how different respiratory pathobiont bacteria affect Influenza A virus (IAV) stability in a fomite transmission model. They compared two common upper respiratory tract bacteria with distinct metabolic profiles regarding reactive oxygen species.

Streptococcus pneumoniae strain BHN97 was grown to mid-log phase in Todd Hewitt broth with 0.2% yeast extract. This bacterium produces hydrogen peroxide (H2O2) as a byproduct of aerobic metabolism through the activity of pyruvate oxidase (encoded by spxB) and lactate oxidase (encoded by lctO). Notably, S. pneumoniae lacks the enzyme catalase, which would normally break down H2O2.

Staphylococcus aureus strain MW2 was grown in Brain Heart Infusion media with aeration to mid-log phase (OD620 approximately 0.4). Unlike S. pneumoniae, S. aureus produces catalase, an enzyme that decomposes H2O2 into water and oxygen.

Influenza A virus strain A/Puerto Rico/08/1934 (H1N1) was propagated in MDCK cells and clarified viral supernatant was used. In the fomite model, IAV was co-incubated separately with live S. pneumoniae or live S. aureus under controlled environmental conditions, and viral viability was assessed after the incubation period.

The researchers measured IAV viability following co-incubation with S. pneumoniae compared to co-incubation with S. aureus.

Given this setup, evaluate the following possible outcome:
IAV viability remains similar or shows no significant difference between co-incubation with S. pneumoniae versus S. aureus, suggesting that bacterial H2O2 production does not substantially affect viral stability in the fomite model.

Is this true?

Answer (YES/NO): NO